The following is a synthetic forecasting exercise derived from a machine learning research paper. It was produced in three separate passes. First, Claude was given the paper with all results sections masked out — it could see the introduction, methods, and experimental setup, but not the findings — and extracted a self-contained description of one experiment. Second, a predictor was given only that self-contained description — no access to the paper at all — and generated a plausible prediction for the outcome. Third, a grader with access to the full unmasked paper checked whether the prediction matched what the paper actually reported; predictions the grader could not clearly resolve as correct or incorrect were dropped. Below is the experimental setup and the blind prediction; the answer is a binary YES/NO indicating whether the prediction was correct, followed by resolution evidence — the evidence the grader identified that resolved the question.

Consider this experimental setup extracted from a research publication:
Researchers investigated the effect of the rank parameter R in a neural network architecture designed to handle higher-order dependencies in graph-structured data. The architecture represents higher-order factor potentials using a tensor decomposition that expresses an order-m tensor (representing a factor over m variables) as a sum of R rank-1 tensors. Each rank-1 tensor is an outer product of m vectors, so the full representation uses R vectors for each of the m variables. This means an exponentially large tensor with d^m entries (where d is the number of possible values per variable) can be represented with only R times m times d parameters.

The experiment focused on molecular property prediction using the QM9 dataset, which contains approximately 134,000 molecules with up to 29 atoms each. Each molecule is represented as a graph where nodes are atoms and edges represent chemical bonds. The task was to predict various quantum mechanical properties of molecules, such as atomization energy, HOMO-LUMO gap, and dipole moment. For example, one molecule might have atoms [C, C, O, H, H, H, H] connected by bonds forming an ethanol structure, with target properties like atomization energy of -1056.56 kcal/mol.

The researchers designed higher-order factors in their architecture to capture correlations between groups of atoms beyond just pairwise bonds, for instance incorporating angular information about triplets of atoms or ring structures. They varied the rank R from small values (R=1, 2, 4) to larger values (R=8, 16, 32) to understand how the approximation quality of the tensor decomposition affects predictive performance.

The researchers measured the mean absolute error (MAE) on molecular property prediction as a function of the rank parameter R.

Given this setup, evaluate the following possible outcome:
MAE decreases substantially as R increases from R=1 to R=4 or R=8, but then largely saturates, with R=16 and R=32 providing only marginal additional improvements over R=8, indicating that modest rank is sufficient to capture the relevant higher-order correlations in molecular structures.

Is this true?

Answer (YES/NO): NO